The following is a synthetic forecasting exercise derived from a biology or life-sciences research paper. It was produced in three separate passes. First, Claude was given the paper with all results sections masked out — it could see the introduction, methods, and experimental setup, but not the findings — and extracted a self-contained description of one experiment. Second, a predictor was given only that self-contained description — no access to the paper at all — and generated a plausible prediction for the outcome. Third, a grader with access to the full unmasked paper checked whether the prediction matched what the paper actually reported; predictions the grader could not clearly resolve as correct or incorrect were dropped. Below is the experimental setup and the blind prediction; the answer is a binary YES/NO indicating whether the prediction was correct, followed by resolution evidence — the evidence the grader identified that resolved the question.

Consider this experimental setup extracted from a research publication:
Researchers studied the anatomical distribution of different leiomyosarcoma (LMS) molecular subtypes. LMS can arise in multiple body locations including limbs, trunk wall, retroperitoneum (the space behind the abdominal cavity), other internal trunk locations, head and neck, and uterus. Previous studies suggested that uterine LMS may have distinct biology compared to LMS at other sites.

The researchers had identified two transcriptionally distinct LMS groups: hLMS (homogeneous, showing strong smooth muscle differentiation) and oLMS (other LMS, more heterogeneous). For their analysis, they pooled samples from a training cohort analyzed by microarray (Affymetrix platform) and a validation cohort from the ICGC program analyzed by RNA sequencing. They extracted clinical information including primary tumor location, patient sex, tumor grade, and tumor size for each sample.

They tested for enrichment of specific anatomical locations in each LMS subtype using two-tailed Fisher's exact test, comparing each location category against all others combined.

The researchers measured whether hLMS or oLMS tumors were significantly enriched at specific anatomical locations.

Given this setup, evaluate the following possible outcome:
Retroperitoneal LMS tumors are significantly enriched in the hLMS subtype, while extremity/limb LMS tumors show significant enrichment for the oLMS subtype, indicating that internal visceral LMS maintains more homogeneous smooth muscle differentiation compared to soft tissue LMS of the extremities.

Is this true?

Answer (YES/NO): YES